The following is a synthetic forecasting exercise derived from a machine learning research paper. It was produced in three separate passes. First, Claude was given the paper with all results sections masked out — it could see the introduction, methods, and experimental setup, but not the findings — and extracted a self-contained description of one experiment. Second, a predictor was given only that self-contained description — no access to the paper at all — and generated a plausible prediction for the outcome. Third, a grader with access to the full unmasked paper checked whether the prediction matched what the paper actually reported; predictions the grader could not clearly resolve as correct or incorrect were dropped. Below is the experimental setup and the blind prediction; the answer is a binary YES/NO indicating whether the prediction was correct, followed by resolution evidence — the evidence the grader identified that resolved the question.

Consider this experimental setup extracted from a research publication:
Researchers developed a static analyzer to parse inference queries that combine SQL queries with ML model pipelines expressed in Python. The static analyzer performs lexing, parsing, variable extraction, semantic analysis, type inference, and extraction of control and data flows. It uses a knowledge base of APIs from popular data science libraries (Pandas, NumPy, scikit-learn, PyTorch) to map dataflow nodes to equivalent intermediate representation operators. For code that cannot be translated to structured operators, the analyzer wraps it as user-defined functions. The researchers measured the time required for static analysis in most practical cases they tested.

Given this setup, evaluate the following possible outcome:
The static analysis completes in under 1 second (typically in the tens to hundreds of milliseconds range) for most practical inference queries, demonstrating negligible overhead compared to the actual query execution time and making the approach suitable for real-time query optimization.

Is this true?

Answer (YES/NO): NO